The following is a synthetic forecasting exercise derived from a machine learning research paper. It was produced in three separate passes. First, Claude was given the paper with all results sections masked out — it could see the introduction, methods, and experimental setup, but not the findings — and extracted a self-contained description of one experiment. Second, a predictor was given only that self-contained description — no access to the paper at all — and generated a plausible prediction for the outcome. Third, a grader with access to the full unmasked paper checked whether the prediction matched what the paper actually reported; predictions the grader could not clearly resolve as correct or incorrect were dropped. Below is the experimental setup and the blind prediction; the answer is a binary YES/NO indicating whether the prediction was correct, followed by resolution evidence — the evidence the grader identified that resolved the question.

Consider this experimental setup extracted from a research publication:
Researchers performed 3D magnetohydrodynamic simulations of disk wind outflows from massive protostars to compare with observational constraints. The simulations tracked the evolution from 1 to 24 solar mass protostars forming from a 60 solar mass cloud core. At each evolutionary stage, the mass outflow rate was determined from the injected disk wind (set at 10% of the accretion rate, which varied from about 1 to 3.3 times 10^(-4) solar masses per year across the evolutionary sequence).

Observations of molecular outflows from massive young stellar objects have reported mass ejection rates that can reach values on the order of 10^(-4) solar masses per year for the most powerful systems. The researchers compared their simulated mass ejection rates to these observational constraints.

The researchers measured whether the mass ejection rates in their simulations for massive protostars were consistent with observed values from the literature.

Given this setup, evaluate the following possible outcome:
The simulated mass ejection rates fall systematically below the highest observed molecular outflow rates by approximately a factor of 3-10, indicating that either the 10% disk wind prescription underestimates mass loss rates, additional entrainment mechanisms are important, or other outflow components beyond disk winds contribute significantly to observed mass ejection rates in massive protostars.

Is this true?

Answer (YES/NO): NO